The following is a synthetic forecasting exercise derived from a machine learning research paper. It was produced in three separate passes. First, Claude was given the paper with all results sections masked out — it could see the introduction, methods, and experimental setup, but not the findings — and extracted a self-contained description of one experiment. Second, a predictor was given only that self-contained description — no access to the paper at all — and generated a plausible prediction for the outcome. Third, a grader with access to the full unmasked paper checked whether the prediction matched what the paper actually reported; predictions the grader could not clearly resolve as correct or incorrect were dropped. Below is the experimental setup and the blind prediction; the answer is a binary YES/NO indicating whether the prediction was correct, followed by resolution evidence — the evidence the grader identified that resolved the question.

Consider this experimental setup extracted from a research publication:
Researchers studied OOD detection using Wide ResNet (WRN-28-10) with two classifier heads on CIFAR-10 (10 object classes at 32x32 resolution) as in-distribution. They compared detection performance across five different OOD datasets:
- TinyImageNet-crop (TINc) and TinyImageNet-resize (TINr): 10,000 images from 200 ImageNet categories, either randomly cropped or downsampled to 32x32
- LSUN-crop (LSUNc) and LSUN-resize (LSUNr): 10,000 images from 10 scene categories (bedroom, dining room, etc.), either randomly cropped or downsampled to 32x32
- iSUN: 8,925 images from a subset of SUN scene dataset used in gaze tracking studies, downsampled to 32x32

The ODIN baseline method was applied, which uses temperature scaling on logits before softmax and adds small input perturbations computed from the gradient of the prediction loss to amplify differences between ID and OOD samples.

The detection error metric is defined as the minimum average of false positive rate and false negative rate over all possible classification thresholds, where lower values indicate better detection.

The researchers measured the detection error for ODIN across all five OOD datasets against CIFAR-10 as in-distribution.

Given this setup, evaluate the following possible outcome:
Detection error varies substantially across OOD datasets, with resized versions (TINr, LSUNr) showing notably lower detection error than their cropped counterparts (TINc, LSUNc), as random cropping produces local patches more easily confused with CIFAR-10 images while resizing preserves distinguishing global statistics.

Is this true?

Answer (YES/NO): NO